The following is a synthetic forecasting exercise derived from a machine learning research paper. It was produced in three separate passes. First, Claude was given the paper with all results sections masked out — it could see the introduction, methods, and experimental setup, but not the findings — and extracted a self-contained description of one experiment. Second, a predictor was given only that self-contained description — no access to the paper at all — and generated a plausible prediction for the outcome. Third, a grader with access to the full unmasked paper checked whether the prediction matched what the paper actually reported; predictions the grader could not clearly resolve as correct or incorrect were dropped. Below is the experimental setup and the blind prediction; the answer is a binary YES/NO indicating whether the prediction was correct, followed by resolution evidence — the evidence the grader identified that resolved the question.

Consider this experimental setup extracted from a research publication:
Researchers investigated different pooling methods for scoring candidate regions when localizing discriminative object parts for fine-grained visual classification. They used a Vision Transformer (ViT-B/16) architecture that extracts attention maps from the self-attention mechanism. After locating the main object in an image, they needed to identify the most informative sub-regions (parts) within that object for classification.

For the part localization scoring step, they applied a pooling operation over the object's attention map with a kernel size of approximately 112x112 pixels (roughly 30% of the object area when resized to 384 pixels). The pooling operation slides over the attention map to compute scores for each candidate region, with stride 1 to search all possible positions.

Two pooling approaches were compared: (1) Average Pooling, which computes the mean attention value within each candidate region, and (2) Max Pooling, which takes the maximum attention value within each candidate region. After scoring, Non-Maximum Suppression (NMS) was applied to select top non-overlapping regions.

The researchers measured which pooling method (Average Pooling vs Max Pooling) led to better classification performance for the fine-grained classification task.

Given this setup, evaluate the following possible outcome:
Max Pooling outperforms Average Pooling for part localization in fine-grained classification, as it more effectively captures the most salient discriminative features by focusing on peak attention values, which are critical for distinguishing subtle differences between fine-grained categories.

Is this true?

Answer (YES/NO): NO